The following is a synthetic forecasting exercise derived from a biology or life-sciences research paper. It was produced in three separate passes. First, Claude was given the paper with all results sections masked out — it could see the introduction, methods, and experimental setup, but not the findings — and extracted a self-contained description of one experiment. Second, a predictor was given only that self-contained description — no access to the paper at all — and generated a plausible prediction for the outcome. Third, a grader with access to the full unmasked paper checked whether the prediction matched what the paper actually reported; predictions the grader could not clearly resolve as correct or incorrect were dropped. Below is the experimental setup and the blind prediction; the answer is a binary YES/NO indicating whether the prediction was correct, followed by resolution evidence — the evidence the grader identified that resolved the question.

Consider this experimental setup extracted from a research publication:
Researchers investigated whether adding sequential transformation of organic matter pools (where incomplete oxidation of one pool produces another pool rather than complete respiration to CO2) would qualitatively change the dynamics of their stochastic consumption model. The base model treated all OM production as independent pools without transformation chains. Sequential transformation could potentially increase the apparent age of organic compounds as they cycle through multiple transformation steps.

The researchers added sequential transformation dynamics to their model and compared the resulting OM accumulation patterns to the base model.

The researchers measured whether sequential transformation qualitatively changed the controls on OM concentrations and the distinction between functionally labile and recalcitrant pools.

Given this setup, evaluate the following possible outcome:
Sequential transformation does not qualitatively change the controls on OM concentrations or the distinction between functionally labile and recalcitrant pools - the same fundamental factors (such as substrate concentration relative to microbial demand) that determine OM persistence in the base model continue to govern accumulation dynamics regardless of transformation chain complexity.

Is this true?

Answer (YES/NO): YES